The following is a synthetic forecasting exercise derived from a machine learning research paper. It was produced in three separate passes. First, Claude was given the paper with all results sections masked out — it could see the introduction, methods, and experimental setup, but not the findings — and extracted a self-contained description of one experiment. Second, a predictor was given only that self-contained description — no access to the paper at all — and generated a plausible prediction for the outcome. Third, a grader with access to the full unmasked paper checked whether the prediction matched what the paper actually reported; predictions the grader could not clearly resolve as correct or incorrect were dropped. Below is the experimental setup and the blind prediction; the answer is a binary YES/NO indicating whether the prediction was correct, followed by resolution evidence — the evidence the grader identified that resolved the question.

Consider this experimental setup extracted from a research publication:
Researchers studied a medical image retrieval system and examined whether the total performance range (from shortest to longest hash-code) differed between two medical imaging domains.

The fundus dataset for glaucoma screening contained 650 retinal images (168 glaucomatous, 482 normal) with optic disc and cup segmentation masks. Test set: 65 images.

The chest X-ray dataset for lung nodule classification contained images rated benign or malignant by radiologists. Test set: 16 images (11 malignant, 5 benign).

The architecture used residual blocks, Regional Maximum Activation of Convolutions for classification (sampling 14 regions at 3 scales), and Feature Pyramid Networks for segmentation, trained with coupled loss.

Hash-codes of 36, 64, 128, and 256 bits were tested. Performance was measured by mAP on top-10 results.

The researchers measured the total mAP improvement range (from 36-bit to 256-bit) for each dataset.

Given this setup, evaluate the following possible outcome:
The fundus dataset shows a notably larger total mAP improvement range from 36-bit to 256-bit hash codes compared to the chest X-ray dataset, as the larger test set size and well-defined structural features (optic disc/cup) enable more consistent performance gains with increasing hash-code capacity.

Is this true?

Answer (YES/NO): NO